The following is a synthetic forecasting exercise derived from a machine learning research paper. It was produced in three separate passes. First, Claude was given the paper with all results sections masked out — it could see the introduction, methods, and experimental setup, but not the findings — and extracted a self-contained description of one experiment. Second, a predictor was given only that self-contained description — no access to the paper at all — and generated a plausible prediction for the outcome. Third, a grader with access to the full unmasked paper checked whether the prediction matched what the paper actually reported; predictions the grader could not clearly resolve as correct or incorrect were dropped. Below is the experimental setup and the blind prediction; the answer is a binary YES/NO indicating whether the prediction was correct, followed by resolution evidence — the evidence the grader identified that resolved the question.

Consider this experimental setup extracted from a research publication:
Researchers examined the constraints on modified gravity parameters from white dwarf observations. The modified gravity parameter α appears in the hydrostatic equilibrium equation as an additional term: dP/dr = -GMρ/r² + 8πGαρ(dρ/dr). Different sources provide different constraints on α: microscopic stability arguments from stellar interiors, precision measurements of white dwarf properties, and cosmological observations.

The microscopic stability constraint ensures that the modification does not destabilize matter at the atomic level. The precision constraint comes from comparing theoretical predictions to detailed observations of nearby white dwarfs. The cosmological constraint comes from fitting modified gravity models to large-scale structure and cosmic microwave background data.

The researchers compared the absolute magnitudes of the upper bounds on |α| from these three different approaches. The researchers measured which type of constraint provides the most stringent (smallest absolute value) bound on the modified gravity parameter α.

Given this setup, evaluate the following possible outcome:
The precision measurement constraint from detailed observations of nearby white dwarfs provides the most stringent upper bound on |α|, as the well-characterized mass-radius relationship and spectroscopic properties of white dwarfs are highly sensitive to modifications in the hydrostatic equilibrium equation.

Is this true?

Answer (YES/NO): NO